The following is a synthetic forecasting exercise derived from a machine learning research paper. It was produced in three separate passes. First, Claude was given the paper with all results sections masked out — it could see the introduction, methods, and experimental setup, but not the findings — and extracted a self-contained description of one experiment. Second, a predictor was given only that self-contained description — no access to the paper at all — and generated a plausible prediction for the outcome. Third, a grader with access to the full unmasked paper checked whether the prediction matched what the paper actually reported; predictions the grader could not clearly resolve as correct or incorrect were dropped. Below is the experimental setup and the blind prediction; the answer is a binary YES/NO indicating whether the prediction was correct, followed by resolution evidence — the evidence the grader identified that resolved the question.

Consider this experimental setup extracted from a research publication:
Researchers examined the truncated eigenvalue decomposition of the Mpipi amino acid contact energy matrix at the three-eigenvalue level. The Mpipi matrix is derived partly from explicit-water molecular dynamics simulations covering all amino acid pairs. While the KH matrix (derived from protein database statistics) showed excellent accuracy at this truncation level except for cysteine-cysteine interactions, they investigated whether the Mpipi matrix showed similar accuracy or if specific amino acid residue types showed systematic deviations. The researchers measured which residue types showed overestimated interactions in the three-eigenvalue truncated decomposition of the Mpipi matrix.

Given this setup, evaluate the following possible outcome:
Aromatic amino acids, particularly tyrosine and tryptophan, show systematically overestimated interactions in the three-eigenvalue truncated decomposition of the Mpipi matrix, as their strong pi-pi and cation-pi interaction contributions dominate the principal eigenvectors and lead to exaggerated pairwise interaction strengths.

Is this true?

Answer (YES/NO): NO